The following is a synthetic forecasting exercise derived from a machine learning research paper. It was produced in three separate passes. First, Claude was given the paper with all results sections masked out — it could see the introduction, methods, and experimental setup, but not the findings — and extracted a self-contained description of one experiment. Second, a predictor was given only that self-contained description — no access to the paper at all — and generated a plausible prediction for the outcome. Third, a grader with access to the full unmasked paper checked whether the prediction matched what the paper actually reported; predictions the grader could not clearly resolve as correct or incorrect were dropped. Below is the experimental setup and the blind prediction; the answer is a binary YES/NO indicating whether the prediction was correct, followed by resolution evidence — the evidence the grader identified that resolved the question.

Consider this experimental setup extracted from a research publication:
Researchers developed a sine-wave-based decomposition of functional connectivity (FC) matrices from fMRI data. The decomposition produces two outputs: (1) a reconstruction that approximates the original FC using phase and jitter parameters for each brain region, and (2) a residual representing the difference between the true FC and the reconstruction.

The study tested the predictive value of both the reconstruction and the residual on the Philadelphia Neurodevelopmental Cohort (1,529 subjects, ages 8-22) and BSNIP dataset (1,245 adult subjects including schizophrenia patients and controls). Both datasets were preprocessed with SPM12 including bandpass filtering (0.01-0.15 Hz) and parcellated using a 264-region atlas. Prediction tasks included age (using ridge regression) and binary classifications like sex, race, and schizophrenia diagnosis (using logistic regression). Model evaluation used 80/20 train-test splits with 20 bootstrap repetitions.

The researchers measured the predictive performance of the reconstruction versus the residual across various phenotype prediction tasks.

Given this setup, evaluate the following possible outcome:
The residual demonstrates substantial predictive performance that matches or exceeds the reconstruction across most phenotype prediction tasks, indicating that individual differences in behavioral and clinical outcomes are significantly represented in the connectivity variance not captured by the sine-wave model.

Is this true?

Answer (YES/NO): YES